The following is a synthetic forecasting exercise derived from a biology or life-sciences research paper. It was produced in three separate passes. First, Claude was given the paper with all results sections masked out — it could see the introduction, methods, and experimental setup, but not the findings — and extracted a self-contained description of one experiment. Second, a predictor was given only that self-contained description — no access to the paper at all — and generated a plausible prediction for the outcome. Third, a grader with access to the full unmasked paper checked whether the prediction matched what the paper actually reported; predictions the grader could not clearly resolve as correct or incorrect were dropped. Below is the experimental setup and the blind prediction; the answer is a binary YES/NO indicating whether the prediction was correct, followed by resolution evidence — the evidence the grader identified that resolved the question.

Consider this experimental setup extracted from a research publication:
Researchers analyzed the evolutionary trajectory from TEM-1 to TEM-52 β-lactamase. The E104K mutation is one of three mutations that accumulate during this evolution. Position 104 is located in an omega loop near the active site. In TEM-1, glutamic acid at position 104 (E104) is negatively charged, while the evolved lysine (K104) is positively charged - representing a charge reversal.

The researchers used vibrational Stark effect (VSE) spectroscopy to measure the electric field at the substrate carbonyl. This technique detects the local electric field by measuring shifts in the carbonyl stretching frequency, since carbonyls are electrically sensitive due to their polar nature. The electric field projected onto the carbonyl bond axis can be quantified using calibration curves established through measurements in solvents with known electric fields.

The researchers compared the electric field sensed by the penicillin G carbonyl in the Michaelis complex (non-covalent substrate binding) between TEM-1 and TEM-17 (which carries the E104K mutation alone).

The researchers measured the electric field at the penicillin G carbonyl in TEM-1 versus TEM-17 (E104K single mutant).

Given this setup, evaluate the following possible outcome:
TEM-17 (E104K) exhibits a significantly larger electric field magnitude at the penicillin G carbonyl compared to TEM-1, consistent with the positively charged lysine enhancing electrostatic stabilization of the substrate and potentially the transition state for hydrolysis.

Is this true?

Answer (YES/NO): NO